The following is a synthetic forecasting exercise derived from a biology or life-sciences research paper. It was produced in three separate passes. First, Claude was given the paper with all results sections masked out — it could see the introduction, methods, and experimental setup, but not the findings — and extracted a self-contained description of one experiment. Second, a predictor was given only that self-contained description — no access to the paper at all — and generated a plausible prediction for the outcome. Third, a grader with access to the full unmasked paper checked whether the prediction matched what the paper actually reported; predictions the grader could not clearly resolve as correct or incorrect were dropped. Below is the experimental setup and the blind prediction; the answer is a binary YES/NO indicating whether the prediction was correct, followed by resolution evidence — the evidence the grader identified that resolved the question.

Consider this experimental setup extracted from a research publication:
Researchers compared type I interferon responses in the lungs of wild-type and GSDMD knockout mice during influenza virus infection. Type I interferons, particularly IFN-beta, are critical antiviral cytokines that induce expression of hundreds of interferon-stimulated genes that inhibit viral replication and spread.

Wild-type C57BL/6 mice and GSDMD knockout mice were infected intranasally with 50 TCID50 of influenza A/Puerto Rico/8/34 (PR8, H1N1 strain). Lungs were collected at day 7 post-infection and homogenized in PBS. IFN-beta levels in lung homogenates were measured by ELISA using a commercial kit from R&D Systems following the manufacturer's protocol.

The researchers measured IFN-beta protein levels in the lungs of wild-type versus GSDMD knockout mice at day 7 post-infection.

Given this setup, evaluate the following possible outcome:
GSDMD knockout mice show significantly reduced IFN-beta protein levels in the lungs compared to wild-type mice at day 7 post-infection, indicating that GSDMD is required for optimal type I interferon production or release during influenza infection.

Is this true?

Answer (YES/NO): NO